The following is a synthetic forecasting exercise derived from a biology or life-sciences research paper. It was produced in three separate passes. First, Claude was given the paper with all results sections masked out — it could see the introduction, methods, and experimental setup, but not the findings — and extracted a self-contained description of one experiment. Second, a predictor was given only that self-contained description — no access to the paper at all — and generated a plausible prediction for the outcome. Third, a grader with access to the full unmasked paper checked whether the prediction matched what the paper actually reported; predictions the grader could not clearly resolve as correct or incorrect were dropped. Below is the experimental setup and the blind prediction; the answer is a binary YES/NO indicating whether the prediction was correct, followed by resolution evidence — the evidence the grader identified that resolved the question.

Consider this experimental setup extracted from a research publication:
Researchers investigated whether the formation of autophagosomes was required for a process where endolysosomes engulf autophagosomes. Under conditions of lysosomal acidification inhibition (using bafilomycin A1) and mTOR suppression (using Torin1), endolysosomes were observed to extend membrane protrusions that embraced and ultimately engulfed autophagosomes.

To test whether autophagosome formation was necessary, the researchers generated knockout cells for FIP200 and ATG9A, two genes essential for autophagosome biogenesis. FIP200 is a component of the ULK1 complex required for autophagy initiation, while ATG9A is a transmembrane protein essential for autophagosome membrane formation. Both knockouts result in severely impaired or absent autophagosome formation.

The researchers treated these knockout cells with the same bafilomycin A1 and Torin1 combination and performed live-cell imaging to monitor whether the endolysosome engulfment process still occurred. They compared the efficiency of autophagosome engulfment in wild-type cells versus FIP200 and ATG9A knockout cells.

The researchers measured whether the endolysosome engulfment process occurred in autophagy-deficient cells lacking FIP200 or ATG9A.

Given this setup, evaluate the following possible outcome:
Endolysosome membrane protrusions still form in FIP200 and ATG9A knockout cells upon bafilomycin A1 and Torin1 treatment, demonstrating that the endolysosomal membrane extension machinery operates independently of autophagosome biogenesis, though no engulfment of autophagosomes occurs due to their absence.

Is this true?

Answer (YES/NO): NO